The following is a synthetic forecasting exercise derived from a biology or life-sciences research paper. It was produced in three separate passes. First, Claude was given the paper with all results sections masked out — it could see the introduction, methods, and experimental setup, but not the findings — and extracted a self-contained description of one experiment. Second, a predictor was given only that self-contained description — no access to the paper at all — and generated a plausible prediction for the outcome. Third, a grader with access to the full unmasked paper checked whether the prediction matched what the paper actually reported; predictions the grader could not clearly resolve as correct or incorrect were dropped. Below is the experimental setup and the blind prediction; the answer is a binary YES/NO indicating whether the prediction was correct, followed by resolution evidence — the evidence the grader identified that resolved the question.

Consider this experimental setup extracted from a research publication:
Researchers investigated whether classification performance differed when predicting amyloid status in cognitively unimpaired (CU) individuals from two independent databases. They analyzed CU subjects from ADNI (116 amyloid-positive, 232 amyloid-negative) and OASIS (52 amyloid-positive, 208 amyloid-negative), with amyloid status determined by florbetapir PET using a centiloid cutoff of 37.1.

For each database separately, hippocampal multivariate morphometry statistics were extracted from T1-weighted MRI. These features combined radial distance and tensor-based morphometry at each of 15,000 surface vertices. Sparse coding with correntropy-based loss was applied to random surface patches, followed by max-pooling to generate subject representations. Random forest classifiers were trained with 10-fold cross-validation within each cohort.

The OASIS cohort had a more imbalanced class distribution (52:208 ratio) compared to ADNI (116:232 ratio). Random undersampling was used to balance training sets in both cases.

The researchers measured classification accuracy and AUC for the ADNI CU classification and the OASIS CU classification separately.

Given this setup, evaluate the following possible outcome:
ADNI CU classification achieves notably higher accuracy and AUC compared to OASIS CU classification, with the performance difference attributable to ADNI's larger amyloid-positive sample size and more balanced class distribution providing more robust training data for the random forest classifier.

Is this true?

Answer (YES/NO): NO